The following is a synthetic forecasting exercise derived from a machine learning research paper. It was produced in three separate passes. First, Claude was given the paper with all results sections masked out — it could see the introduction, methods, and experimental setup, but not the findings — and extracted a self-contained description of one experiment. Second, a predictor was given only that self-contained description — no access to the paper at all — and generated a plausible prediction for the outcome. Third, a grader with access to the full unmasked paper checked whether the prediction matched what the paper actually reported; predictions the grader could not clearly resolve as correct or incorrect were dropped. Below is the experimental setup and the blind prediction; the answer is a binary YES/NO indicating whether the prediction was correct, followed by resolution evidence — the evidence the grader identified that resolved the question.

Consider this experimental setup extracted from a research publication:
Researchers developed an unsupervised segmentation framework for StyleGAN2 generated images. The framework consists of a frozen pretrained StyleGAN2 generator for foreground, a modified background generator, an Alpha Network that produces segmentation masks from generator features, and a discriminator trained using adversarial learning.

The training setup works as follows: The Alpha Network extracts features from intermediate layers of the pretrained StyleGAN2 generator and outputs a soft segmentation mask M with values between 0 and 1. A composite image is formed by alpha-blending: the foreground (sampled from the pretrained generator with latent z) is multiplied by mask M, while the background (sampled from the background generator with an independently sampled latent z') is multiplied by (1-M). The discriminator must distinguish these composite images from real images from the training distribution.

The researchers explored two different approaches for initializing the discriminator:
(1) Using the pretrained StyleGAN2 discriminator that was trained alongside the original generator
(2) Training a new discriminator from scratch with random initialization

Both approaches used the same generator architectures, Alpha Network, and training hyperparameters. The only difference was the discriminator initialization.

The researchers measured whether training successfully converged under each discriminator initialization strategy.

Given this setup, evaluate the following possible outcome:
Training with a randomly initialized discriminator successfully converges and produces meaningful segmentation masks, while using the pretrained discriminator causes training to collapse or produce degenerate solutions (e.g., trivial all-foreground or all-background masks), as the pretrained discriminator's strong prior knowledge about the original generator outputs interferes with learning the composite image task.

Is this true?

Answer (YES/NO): YES